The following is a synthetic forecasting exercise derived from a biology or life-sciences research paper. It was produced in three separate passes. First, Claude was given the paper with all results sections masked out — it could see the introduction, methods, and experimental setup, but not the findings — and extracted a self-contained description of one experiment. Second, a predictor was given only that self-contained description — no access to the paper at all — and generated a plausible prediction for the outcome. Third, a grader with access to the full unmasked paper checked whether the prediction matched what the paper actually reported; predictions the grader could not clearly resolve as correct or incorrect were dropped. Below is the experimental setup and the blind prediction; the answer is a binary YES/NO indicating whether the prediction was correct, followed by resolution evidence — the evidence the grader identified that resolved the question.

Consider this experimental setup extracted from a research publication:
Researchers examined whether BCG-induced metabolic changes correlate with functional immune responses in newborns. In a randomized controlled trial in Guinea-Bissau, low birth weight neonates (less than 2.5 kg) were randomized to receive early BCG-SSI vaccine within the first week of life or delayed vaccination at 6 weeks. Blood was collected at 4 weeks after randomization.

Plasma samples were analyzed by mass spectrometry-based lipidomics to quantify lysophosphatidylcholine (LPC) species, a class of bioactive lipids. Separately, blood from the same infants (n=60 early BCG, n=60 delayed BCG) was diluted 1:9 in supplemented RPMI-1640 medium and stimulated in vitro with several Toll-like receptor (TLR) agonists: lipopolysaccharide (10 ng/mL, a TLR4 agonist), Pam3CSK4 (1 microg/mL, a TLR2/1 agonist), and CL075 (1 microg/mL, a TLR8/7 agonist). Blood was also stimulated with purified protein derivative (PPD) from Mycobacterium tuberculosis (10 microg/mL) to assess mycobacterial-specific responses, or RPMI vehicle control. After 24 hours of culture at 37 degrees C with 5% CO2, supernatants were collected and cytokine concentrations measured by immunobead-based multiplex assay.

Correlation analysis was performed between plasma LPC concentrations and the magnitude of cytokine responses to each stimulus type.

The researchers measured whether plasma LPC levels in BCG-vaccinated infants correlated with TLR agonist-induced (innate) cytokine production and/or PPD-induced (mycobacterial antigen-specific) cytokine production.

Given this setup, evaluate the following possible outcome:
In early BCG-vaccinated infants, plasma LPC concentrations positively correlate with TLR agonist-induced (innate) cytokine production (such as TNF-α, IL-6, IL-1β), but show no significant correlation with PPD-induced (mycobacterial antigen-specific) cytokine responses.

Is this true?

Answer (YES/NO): NO